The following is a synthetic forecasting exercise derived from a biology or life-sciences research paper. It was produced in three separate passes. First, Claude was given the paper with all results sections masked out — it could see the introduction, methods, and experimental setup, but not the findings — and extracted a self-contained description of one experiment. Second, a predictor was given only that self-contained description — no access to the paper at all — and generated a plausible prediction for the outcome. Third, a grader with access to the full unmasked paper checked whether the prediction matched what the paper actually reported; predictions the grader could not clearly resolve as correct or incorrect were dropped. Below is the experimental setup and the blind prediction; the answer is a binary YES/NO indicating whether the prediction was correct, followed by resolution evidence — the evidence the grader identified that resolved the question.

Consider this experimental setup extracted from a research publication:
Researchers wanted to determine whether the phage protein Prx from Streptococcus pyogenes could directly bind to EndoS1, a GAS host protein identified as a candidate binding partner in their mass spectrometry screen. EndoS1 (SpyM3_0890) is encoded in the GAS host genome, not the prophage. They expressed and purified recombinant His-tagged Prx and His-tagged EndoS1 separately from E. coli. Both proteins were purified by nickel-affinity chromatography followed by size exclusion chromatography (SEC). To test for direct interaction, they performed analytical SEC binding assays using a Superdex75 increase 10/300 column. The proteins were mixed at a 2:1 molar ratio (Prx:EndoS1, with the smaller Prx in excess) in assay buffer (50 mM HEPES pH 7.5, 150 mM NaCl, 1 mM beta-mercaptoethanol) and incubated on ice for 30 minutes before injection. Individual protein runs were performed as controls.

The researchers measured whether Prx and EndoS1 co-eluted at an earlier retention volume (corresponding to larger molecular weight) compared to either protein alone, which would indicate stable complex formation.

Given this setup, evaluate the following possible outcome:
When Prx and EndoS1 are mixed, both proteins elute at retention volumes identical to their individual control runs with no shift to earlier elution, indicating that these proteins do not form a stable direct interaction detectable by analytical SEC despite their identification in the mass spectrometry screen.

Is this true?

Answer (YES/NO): NO